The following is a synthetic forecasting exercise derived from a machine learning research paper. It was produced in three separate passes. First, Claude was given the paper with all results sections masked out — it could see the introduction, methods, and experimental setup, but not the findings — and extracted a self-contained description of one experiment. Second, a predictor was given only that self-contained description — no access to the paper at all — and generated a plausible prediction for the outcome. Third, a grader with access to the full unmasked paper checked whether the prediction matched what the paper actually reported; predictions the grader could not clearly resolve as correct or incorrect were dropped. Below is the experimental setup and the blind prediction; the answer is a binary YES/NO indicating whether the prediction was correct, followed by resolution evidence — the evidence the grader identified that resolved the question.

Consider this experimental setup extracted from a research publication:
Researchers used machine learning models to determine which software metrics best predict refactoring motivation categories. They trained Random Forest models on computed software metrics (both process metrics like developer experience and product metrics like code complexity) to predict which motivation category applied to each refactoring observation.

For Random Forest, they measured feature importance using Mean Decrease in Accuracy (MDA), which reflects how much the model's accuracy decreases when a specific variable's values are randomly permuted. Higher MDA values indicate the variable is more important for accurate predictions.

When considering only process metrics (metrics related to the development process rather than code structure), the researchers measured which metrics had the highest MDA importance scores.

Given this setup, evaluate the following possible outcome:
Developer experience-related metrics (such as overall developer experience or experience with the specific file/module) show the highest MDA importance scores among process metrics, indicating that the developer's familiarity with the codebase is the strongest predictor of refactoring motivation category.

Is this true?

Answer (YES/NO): NO